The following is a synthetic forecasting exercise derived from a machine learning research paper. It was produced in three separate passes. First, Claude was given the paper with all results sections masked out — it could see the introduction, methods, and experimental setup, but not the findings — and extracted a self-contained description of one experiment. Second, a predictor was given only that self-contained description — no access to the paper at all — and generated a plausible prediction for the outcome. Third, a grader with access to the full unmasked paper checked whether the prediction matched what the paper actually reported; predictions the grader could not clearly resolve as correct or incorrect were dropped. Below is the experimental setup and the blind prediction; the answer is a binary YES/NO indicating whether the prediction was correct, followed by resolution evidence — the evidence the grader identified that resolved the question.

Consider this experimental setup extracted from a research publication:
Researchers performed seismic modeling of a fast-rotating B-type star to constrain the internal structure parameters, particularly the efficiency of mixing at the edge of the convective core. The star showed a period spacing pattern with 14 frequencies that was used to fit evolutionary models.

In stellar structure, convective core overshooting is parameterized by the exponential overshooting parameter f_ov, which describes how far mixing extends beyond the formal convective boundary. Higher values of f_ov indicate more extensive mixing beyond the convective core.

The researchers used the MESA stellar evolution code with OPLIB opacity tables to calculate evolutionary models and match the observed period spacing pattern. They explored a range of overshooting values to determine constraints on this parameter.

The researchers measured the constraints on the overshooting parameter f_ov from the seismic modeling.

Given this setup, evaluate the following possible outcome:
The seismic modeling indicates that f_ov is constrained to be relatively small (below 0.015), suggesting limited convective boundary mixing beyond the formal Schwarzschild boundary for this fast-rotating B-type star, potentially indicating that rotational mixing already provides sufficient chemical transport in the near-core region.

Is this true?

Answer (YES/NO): NO